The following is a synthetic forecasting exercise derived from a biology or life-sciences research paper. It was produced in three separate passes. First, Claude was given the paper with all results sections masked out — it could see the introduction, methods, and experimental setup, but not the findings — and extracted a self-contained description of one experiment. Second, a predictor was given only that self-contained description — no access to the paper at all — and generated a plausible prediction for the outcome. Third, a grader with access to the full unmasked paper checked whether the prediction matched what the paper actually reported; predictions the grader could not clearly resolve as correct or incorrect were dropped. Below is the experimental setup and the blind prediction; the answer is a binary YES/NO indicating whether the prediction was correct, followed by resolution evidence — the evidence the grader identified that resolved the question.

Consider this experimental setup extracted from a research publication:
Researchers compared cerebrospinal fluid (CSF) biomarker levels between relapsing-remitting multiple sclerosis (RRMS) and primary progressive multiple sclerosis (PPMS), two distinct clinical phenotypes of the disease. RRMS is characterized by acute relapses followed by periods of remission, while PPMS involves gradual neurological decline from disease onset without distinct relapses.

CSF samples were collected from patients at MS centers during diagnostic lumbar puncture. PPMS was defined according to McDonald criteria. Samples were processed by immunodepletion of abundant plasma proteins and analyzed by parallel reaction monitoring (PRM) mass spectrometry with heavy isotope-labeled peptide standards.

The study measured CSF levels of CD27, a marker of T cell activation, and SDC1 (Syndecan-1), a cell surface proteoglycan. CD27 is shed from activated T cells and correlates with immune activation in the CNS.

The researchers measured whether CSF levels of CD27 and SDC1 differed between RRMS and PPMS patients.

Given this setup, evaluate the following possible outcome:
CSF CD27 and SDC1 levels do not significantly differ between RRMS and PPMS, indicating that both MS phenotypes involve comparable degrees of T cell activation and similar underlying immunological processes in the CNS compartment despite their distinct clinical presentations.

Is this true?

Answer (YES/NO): NO